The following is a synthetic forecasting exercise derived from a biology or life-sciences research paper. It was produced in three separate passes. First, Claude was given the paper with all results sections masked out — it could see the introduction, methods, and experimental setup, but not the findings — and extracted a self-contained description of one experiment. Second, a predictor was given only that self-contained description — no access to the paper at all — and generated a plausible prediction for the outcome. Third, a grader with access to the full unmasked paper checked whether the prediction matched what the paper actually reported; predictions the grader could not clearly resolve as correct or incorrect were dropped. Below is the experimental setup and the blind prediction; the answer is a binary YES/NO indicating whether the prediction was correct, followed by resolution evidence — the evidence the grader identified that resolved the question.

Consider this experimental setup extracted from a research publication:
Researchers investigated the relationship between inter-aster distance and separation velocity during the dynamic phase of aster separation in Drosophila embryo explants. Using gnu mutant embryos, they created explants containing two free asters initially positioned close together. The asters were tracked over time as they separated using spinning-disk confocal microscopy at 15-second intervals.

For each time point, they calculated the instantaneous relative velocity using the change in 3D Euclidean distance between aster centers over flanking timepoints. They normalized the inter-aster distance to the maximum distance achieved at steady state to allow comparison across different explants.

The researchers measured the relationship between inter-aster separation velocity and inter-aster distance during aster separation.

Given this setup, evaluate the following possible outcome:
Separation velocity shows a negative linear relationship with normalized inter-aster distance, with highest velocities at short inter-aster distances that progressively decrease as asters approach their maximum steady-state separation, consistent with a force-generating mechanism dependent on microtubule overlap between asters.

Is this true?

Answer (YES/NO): NO